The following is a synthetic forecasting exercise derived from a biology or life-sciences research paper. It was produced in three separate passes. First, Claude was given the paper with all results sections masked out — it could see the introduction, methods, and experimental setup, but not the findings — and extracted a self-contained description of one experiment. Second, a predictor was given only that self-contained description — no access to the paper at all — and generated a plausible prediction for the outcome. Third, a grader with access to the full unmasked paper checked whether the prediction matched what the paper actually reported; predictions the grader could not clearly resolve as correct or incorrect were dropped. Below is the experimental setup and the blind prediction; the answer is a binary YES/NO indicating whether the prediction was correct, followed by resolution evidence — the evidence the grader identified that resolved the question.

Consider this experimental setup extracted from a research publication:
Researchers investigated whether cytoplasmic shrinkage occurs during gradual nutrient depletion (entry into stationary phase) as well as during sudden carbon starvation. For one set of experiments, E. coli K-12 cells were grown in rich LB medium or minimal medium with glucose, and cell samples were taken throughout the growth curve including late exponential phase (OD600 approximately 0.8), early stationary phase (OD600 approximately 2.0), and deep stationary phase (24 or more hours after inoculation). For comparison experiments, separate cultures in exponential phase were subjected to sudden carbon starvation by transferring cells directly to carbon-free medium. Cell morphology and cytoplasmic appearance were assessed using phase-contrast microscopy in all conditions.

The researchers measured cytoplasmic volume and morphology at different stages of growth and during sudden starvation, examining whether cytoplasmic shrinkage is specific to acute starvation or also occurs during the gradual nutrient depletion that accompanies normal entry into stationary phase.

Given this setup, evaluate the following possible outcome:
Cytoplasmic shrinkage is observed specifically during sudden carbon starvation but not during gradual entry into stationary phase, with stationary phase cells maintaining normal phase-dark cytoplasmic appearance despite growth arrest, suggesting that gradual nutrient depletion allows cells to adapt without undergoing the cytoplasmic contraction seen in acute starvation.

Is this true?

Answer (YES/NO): NO